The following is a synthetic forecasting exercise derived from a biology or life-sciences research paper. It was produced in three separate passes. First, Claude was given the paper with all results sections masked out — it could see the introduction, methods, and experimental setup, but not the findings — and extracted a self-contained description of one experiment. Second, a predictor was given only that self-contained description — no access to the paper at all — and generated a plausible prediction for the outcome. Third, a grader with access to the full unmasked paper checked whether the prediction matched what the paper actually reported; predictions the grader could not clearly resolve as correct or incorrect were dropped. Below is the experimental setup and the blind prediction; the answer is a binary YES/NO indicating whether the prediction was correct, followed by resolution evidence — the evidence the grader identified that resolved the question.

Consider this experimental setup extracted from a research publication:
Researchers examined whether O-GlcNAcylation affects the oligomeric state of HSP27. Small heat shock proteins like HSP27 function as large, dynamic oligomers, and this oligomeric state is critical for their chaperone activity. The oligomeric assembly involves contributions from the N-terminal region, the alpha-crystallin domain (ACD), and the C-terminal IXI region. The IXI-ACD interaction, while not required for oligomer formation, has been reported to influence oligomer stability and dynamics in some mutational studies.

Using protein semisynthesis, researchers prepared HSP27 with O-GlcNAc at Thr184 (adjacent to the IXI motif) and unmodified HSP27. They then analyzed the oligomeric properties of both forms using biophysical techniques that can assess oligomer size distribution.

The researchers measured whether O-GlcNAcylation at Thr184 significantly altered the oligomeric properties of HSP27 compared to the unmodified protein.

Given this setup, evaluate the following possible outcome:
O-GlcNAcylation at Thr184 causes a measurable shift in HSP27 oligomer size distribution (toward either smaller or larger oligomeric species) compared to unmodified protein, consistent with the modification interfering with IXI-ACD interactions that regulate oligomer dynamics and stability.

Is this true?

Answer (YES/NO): YES